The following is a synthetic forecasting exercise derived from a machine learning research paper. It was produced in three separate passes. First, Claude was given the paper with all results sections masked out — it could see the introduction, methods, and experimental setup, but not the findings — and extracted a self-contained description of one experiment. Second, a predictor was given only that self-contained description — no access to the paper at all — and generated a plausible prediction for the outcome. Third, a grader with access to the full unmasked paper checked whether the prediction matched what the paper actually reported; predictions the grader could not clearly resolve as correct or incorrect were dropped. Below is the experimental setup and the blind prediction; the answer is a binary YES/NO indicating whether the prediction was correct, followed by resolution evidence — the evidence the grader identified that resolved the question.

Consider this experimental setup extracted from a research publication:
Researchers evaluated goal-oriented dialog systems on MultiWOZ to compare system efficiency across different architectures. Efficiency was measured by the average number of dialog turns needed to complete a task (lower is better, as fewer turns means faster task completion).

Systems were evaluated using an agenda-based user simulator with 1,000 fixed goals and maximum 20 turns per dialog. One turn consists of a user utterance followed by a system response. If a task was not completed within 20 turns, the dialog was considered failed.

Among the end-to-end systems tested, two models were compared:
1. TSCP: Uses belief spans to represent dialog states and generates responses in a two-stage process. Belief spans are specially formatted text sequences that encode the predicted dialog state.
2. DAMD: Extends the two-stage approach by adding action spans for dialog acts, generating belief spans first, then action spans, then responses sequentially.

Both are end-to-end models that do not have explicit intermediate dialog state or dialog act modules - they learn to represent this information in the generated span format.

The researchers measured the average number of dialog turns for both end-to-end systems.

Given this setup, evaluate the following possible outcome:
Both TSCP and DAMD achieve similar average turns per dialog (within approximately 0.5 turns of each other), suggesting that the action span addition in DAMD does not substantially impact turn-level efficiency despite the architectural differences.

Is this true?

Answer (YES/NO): NO